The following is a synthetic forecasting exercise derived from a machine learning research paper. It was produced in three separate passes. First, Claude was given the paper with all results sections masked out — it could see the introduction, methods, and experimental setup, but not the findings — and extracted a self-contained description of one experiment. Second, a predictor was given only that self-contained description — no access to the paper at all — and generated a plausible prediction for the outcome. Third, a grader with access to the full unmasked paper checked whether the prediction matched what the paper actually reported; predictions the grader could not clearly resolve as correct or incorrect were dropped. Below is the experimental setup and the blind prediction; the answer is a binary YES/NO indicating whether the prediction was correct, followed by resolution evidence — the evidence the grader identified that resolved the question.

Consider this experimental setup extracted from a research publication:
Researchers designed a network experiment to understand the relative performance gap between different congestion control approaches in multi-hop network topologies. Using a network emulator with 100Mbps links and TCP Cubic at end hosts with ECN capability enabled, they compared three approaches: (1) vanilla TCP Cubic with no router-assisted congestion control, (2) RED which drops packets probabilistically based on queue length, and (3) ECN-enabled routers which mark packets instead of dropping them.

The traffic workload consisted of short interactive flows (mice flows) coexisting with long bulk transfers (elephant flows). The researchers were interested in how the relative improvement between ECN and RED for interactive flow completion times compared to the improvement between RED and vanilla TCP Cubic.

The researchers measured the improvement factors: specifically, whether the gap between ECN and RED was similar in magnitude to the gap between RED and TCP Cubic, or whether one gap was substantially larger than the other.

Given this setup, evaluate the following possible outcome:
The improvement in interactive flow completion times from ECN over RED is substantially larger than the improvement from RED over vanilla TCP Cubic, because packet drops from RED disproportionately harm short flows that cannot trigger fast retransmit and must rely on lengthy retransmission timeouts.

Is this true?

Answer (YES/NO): NO